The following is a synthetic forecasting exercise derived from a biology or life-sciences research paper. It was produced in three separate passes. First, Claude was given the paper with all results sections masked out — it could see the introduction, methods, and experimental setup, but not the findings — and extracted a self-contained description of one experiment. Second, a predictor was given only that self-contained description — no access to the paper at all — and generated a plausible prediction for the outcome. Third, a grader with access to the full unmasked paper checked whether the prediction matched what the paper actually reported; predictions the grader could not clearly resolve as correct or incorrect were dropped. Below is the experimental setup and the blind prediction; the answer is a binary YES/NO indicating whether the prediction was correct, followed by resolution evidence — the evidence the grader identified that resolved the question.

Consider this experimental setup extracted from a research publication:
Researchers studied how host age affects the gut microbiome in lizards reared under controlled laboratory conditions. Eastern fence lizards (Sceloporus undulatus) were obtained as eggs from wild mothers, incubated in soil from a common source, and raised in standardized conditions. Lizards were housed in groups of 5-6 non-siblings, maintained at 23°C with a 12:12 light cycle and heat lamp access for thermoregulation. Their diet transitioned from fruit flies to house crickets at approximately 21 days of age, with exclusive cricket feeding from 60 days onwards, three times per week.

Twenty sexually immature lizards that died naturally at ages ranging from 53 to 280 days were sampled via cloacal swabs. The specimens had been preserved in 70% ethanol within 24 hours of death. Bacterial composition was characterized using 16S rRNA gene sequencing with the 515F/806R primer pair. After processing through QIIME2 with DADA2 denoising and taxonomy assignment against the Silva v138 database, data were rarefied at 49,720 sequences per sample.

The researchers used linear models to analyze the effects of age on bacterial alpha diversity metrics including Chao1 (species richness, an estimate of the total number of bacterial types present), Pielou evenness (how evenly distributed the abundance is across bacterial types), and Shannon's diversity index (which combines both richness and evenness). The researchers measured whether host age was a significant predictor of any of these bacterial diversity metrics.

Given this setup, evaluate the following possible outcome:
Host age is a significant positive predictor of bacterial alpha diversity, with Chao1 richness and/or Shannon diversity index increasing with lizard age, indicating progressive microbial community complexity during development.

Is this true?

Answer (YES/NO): NO